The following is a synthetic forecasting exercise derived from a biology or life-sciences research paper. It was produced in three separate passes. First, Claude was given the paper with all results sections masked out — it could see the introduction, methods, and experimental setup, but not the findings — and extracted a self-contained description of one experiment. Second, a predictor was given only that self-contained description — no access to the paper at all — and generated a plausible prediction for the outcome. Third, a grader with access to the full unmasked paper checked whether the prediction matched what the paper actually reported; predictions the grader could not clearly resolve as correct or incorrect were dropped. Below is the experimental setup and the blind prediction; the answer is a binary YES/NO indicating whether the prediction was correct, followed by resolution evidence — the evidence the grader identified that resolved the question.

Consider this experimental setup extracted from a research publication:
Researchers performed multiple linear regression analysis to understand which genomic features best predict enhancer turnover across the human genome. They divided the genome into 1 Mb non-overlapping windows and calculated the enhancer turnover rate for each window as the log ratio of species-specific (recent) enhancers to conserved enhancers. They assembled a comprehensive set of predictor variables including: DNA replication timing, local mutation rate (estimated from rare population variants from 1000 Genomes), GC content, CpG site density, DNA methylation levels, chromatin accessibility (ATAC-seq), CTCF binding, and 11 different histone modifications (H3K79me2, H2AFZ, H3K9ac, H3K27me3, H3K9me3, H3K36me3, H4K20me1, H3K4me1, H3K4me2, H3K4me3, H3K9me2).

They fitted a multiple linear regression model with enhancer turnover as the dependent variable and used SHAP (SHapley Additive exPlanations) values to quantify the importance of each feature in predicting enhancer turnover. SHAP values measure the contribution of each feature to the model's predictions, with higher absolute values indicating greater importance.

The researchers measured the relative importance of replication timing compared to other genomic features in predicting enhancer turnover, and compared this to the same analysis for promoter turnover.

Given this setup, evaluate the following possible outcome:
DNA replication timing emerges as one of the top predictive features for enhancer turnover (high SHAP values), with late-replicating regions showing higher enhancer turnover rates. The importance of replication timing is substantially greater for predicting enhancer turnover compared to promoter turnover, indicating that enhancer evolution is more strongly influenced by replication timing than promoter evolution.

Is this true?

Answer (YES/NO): NO